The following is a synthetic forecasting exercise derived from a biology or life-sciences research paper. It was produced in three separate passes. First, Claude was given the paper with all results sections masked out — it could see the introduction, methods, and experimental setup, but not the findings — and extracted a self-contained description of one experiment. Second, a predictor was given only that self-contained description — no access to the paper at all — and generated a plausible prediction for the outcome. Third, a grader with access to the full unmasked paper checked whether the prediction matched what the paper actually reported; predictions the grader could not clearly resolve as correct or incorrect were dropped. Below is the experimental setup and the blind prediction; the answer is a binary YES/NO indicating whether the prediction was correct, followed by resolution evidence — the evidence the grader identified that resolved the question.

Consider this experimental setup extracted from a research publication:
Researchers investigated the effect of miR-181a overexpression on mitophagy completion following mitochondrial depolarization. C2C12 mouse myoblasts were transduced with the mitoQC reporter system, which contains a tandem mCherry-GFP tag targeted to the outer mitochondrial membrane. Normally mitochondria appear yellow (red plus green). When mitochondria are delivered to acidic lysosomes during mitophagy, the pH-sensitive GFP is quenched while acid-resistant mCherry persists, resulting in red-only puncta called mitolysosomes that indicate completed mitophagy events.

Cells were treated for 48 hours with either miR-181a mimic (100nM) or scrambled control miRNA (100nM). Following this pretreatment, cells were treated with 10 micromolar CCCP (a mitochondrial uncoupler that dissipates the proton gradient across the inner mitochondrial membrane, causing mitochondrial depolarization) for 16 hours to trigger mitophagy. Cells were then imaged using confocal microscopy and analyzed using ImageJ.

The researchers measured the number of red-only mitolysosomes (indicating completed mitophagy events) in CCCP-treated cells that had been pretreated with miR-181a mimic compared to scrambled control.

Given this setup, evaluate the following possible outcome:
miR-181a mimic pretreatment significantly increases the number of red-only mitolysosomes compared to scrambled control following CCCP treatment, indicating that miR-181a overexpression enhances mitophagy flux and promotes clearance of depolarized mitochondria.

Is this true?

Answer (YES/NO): NO